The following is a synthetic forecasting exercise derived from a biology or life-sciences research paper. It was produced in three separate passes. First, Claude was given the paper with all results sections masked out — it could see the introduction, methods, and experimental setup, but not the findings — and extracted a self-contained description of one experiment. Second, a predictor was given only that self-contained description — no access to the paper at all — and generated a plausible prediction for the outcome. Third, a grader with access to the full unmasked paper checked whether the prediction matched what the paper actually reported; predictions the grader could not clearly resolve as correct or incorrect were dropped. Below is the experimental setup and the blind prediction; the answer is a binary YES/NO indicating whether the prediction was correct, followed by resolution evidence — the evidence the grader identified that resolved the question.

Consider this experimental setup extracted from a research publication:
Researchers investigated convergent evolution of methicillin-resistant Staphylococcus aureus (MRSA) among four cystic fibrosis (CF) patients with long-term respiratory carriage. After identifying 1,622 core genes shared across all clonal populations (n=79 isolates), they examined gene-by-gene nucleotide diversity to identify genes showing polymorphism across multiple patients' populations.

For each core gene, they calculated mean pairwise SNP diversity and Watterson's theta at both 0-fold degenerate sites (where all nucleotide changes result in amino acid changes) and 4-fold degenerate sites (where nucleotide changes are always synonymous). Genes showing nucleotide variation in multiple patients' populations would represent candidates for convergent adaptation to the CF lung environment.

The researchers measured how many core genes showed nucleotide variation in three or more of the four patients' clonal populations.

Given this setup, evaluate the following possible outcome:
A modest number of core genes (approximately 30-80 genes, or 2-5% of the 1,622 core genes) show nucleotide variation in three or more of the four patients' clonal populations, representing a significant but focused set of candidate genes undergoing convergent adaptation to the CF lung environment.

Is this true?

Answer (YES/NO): NO